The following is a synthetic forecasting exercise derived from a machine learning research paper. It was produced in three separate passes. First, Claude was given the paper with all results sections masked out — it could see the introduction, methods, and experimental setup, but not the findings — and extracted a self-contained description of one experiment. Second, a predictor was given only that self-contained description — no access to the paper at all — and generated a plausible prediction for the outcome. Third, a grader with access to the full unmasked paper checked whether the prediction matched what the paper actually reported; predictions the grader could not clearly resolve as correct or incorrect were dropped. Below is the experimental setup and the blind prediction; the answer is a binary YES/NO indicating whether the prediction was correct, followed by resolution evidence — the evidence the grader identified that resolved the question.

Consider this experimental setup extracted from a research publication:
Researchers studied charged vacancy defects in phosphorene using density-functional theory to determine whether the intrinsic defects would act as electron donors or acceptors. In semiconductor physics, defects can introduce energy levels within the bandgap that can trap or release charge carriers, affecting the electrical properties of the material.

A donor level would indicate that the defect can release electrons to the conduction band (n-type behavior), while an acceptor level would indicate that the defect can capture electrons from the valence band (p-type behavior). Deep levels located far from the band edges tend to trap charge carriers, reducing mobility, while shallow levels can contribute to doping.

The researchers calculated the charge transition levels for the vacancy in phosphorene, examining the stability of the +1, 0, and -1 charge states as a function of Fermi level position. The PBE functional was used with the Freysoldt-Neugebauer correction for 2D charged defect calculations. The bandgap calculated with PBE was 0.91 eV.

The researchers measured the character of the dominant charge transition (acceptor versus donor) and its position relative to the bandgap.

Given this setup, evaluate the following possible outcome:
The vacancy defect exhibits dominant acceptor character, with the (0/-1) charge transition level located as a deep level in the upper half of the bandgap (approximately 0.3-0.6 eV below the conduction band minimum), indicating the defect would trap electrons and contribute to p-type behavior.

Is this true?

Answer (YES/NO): NO